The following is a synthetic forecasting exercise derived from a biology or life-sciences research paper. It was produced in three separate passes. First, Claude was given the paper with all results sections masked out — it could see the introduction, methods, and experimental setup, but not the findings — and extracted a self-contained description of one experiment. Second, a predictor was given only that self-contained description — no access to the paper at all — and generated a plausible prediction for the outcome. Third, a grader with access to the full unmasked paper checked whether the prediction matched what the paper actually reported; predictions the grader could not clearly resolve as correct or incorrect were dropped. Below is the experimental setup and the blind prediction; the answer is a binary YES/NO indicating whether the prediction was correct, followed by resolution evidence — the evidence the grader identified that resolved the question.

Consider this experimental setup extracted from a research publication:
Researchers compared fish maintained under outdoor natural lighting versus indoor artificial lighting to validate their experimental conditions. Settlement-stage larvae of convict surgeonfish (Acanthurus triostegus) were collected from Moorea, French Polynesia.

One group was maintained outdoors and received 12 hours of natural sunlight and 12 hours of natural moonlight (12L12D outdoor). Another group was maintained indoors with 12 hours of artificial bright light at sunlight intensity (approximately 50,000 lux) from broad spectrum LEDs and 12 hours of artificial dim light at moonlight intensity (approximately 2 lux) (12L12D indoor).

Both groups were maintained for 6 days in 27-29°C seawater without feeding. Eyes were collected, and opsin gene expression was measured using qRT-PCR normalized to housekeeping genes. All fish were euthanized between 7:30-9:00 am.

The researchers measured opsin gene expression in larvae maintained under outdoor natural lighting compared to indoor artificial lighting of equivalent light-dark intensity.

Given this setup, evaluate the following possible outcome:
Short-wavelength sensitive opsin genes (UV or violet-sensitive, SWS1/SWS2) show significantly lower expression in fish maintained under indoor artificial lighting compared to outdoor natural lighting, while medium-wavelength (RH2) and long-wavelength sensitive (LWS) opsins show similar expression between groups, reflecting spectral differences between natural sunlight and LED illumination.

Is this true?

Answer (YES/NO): NO